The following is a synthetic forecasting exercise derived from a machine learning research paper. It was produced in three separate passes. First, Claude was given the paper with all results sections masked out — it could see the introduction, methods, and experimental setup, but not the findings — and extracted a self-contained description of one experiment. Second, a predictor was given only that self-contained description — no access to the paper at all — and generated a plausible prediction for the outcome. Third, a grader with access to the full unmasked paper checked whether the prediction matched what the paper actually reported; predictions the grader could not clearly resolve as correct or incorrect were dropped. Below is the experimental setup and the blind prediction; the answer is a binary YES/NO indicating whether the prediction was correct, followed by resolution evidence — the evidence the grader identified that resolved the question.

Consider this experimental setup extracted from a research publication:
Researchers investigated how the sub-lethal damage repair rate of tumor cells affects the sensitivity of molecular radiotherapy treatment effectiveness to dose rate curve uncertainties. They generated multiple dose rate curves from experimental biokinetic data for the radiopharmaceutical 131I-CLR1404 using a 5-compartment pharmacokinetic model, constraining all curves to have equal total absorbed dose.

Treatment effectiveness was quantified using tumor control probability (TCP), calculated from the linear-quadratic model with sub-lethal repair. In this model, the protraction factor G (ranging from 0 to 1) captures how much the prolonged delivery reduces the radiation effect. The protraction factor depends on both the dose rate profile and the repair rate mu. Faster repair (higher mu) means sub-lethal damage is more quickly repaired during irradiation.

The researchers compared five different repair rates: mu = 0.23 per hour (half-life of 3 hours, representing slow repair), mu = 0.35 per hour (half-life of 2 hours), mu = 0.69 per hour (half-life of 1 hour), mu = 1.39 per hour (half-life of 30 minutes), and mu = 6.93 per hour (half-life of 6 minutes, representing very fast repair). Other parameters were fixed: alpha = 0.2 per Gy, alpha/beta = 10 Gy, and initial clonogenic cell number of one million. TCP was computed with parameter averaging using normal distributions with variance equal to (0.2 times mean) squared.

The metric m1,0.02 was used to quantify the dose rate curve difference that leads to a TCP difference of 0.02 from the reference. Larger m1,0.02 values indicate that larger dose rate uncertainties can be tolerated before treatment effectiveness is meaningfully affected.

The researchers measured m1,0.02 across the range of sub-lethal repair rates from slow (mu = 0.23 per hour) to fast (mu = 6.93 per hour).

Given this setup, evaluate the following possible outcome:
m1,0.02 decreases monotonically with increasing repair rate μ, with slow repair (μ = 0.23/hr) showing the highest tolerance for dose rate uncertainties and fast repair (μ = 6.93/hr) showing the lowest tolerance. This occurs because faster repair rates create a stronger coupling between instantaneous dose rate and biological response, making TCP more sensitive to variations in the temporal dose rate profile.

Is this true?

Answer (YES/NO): NO